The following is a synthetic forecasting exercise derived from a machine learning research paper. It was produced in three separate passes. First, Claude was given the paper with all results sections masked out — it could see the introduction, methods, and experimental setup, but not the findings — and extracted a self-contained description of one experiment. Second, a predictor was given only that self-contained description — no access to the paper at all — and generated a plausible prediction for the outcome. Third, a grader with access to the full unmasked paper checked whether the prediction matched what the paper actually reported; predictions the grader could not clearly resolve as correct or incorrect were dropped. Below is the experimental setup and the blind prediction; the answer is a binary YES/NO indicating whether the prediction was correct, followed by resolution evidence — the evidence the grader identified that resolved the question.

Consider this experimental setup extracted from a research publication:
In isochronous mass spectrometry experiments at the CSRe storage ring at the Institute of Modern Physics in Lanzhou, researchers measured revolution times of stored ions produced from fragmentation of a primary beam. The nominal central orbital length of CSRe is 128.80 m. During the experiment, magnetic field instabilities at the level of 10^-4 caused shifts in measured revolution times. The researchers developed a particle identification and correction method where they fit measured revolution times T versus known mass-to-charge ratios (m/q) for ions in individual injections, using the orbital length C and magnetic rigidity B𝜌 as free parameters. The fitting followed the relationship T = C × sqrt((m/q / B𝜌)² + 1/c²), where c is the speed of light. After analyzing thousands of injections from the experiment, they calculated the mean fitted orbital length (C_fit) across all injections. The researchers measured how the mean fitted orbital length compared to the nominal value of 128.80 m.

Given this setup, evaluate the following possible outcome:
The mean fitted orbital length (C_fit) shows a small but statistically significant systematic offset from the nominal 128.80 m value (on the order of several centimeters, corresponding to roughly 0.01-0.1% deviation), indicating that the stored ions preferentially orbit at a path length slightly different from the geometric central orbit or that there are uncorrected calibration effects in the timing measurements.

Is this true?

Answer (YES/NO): NO